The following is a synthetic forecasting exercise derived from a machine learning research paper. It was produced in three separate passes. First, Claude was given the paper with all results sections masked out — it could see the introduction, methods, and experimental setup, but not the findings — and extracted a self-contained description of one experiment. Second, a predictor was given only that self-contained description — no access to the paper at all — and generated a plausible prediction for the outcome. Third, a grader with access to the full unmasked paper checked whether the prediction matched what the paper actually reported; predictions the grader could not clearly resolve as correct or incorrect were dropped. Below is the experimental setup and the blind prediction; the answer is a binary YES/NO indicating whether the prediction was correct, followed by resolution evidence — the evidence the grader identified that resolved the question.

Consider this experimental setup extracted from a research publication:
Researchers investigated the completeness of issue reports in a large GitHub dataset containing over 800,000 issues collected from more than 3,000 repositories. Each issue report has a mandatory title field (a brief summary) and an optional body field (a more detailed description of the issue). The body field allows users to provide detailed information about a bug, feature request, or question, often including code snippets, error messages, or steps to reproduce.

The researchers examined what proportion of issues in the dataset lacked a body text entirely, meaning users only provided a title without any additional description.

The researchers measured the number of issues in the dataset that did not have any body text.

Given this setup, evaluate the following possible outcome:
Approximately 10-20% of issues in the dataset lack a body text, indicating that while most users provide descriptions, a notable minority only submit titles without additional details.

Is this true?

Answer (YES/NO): NO